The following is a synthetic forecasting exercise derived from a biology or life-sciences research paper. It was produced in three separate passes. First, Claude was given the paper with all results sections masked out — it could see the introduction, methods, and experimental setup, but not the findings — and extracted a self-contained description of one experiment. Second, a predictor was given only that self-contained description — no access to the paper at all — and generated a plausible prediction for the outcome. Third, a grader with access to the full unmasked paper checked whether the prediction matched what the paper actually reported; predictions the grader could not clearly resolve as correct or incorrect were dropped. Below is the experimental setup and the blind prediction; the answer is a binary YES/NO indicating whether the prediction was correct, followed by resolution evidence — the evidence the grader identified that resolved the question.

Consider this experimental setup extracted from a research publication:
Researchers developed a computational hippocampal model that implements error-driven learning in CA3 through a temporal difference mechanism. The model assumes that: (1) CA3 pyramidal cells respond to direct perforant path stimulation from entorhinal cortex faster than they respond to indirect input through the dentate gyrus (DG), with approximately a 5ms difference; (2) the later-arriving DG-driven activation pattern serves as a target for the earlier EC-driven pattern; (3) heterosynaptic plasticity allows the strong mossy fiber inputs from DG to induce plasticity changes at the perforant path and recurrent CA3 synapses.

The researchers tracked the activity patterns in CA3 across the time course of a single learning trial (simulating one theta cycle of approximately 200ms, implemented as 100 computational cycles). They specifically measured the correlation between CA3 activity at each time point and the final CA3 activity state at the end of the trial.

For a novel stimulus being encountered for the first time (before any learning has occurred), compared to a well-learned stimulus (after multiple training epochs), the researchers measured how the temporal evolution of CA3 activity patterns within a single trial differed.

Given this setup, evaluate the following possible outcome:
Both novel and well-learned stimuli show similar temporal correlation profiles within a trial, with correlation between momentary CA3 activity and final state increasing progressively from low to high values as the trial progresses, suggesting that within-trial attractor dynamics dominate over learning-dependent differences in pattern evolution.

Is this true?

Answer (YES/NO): NO